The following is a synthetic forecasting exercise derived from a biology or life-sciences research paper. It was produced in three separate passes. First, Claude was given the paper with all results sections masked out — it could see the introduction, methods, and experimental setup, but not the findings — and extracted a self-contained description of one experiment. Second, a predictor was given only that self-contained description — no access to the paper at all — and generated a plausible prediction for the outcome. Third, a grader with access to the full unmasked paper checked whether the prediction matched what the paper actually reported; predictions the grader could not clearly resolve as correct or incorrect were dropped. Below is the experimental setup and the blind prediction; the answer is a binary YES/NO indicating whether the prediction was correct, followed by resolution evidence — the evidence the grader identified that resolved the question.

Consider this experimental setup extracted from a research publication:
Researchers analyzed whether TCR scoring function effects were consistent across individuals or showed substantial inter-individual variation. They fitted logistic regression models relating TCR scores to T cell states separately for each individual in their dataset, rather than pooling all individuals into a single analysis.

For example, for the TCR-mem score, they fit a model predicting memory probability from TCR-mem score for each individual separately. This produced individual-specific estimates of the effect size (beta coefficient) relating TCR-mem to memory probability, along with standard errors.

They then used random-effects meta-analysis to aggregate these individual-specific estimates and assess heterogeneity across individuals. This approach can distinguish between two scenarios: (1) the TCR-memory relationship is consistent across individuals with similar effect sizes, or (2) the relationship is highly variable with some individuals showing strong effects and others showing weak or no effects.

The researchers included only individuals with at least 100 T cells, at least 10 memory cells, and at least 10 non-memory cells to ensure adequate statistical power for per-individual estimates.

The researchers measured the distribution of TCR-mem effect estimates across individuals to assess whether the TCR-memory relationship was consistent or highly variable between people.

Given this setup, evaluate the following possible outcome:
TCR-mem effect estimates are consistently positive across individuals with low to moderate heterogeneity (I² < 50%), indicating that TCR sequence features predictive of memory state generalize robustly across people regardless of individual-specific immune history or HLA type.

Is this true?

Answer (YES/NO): YES